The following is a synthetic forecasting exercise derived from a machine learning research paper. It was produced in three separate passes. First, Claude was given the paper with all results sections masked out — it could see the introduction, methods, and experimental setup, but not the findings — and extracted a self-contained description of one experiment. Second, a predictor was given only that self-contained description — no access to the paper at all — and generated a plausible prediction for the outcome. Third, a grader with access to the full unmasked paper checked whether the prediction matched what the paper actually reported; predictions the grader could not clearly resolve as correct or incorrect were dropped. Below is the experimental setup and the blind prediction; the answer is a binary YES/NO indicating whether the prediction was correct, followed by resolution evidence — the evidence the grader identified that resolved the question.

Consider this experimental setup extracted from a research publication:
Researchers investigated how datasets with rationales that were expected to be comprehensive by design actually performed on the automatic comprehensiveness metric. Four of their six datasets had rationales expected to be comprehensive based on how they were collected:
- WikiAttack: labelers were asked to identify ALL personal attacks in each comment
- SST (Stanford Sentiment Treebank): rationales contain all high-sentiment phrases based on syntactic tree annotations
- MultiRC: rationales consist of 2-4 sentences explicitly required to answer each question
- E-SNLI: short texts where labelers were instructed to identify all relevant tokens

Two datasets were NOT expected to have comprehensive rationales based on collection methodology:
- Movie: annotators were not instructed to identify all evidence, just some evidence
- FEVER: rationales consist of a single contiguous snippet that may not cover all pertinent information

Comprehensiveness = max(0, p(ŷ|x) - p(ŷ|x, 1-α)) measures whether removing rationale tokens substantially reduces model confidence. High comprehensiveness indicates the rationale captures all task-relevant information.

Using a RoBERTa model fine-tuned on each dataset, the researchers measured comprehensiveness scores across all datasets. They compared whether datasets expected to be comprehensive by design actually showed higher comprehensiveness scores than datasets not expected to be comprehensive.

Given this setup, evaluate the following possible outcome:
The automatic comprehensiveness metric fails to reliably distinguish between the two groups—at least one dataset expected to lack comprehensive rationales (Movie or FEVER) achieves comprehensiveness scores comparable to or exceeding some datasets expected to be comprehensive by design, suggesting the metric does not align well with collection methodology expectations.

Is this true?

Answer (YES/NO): YES